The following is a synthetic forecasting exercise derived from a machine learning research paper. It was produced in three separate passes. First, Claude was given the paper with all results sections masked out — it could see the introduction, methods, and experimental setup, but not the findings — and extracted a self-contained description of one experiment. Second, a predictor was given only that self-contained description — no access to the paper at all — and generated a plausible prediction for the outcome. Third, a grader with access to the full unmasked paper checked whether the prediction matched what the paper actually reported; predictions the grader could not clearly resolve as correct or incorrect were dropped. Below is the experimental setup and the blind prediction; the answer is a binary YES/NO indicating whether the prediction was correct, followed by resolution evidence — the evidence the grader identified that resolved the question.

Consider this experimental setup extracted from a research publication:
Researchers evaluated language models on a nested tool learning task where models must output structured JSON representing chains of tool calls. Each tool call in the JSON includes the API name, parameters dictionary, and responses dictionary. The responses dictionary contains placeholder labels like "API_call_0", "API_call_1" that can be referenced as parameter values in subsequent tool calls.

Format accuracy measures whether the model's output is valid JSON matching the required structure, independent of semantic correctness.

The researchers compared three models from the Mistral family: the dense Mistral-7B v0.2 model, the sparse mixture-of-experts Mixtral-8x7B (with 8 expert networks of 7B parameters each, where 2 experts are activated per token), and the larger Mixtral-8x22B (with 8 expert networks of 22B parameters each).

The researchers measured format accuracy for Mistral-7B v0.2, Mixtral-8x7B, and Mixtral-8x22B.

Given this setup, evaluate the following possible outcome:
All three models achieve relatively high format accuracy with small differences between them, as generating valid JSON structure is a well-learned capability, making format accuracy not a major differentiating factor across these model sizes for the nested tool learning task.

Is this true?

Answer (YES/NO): NO